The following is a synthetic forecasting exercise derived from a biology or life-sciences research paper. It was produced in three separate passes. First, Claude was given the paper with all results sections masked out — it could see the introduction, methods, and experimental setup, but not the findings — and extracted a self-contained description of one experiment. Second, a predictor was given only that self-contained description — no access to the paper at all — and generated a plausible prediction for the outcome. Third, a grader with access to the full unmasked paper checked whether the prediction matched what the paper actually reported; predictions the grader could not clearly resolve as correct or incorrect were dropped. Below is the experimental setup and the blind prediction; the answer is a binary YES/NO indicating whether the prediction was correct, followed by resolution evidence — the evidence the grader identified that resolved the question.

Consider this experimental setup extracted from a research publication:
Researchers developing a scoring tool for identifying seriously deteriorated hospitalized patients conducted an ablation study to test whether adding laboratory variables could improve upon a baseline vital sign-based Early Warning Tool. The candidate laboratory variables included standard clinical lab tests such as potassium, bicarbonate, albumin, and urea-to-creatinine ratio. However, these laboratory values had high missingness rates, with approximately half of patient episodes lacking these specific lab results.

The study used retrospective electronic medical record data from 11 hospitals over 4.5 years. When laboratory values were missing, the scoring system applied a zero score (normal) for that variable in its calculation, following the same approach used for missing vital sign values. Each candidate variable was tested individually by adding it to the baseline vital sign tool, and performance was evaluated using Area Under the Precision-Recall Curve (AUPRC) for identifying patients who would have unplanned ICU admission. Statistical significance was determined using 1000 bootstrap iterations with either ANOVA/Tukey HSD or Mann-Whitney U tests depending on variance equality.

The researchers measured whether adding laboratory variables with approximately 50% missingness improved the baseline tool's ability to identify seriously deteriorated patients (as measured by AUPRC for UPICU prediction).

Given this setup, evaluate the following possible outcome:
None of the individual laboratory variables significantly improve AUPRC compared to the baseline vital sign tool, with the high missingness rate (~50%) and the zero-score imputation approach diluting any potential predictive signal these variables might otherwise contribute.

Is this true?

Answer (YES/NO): NO